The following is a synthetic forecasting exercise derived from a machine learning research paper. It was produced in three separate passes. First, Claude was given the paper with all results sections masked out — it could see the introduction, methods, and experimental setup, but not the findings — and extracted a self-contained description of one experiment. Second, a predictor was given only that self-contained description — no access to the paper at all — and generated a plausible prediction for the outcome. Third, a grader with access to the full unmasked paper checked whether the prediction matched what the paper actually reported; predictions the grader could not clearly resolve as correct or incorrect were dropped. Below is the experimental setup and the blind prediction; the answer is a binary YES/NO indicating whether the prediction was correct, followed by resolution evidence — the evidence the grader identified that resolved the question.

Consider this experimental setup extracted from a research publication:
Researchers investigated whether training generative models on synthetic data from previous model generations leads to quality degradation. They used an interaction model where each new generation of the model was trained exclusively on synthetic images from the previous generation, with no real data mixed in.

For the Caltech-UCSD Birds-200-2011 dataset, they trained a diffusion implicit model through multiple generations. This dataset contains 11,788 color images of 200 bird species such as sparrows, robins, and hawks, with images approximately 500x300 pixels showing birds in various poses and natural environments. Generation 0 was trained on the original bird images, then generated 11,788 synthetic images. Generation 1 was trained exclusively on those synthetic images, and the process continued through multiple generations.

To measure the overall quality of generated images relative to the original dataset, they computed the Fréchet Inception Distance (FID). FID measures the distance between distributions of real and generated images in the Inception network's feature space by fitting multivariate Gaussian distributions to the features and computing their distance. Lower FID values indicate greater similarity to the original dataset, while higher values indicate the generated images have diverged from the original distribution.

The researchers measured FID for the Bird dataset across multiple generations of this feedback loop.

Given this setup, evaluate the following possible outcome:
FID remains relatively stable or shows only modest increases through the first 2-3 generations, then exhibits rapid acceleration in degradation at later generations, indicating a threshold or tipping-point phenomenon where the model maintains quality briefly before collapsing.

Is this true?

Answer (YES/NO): NO